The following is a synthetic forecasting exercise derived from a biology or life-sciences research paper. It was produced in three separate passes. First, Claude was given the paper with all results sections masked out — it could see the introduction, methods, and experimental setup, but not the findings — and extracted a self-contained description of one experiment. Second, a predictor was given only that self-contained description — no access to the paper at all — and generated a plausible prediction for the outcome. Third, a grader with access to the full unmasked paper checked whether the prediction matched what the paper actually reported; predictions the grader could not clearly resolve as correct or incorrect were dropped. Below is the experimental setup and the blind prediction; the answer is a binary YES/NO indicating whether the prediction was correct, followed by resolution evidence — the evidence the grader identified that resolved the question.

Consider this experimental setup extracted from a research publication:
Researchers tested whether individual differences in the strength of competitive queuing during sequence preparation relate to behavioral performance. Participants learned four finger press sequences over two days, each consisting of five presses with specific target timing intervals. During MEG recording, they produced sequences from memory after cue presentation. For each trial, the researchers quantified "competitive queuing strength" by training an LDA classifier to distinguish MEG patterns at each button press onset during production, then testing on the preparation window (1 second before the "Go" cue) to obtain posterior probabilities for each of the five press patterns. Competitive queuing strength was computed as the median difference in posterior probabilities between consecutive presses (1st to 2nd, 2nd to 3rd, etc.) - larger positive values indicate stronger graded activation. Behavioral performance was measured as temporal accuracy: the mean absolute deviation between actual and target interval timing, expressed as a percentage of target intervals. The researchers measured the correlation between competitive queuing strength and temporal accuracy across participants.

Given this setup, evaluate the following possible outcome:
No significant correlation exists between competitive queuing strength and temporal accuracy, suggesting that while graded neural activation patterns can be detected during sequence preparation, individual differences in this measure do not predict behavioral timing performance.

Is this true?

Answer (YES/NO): NO